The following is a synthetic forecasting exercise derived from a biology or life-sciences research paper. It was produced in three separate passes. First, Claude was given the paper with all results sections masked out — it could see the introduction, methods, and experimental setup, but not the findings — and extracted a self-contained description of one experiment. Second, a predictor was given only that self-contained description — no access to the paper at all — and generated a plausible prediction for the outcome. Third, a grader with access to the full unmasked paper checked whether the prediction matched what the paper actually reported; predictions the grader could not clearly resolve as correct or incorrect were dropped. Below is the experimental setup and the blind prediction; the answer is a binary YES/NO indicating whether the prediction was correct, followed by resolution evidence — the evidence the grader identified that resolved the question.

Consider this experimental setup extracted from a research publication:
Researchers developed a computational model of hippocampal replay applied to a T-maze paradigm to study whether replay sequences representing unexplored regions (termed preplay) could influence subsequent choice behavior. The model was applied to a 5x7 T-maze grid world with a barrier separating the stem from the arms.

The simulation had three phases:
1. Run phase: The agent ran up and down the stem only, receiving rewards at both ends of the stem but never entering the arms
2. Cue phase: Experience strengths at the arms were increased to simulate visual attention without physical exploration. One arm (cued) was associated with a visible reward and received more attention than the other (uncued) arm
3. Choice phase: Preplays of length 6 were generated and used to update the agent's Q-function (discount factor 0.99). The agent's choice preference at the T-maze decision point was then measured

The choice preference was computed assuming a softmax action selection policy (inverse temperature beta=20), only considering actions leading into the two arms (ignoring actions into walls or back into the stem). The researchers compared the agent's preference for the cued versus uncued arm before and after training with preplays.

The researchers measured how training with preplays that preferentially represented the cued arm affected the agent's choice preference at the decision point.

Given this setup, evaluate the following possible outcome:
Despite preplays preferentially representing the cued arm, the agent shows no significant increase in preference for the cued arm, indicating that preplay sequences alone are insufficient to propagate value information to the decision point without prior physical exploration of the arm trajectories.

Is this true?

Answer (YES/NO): NO